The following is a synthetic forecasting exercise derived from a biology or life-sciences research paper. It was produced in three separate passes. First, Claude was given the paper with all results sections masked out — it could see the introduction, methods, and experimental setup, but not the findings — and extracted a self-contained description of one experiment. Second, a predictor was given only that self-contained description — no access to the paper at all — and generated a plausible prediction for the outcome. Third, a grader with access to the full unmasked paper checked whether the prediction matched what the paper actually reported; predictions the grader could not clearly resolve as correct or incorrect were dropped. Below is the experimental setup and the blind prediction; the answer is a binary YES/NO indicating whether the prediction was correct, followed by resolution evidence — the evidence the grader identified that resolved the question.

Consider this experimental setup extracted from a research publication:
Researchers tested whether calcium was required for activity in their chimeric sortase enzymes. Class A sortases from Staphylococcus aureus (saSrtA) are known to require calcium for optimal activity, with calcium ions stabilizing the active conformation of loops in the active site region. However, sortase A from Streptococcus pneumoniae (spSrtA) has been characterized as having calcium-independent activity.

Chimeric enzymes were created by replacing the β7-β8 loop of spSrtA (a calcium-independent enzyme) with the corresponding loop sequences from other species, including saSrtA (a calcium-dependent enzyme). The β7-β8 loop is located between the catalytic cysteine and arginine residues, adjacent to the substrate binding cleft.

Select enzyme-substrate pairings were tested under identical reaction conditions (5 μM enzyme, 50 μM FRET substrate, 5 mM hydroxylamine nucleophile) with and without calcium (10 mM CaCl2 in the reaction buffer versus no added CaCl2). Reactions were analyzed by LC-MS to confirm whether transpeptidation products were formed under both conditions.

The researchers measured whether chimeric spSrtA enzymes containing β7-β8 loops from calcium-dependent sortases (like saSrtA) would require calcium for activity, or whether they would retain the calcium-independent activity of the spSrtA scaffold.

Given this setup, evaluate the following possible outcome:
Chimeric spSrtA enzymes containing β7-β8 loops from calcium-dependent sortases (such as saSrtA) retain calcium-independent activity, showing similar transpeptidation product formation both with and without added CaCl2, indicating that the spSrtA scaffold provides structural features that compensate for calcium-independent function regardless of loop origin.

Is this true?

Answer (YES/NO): YES